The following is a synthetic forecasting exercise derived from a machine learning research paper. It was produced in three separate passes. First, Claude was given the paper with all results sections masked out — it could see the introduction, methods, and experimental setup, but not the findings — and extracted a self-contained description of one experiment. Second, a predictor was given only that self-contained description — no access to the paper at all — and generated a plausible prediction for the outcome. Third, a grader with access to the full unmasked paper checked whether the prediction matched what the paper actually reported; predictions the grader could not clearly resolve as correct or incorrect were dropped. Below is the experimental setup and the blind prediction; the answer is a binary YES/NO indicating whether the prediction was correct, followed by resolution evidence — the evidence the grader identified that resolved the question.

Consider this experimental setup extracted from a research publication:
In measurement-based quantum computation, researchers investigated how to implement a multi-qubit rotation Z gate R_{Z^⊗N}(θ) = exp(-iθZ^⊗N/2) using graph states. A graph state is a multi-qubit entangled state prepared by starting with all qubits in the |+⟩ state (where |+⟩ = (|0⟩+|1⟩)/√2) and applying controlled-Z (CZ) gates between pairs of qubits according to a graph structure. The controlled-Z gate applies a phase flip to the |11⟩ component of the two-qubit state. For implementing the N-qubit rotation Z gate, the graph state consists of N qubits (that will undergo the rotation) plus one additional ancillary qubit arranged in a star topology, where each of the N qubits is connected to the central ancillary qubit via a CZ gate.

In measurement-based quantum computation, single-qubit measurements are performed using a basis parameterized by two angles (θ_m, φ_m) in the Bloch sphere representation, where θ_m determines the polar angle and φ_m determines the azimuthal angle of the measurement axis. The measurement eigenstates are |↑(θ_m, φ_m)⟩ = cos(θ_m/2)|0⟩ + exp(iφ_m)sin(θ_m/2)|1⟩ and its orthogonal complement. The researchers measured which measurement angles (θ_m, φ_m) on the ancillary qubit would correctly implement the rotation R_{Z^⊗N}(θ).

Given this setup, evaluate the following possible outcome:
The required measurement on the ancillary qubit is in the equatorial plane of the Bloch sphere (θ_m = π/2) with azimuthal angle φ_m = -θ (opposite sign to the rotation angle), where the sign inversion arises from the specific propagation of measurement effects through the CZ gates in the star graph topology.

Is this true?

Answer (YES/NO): NO